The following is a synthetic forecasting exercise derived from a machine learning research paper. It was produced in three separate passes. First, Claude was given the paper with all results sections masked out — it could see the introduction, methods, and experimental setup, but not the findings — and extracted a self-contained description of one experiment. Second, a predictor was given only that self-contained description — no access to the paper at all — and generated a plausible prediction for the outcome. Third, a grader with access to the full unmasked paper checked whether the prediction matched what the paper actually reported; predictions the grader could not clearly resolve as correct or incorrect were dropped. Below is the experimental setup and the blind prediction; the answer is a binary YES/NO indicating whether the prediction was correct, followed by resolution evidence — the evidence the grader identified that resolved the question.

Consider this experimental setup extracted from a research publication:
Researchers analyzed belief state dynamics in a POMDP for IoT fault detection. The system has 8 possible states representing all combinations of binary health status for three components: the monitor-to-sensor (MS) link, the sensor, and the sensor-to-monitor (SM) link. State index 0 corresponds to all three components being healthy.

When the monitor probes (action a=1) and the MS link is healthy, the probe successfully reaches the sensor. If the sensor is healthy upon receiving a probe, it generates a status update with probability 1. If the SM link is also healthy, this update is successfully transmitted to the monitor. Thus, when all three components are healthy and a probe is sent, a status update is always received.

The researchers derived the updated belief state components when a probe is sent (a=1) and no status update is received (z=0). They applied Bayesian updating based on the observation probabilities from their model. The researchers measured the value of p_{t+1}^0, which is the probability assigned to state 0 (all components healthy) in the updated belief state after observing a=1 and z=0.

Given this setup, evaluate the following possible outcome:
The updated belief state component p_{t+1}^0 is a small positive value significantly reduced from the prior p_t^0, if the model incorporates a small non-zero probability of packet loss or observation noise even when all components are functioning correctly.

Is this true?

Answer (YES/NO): NO